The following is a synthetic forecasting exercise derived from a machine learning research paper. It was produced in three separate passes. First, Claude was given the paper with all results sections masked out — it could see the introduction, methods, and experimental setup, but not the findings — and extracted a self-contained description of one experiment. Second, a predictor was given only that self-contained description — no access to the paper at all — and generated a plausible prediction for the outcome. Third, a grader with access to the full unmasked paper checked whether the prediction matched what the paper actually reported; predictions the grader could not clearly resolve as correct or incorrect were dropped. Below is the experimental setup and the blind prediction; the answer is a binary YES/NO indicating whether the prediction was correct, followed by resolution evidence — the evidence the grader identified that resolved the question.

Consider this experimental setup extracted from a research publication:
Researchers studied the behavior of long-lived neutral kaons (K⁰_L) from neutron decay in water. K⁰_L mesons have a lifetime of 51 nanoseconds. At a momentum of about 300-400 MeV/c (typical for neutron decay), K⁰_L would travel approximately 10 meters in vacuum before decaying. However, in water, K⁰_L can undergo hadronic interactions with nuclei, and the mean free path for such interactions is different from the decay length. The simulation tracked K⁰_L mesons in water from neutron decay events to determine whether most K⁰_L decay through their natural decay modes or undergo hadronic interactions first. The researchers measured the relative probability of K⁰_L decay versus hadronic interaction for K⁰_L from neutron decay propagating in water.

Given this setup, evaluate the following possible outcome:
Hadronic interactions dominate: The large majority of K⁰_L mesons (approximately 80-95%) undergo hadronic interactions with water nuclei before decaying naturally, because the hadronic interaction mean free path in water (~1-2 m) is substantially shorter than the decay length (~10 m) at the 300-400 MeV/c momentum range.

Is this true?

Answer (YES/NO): YES